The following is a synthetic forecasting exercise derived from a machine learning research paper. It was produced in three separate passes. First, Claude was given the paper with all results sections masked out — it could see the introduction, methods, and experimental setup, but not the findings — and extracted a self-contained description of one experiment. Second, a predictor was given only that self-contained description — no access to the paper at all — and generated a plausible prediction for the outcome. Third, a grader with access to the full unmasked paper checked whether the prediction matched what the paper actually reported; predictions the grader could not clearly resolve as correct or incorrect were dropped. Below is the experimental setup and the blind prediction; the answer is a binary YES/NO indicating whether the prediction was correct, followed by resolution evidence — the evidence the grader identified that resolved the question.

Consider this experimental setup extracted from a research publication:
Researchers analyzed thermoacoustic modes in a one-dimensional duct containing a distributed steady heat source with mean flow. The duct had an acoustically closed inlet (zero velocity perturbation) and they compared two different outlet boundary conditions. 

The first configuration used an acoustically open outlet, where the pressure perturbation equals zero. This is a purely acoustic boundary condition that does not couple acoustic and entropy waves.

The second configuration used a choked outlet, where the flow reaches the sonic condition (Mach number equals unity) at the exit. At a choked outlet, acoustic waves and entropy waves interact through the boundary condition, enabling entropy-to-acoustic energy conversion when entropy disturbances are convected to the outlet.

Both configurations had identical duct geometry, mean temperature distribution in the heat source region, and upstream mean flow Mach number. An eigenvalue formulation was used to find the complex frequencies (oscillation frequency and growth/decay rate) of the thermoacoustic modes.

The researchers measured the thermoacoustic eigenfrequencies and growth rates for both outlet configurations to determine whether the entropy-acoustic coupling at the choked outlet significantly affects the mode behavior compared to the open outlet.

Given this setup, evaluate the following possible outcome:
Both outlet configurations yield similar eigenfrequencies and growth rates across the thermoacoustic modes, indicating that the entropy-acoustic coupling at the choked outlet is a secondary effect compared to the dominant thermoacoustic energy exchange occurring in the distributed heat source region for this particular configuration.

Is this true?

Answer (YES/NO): NO